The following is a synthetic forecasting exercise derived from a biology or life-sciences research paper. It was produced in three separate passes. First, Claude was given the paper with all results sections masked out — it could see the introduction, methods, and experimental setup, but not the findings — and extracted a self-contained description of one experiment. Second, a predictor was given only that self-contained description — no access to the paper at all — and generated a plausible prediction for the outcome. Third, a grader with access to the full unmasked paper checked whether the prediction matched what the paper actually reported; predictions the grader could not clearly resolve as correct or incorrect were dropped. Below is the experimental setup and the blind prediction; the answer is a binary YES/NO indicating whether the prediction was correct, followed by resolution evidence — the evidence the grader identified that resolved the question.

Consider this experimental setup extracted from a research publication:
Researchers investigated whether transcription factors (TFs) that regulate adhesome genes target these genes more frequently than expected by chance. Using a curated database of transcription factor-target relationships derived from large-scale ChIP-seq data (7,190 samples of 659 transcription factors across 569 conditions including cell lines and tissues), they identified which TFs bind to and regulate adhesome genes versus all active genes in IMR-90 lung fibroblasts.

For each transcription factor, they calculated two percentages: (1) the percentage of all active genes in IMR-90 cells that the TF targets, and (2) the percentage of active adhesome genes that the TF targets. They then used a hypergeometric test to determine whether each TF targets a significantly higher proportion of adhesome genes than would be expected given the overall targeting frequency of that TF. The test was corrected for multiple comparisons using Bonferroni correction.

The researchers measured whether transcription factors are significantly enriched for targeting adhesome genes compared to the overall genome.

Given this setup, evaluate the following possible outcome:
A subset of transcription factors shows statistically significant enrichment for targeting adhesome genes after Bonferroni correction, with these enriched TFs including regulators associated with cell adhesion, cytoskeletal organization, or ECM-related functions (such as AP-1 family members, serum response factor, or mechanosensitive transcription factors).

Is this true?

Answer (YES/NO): YES